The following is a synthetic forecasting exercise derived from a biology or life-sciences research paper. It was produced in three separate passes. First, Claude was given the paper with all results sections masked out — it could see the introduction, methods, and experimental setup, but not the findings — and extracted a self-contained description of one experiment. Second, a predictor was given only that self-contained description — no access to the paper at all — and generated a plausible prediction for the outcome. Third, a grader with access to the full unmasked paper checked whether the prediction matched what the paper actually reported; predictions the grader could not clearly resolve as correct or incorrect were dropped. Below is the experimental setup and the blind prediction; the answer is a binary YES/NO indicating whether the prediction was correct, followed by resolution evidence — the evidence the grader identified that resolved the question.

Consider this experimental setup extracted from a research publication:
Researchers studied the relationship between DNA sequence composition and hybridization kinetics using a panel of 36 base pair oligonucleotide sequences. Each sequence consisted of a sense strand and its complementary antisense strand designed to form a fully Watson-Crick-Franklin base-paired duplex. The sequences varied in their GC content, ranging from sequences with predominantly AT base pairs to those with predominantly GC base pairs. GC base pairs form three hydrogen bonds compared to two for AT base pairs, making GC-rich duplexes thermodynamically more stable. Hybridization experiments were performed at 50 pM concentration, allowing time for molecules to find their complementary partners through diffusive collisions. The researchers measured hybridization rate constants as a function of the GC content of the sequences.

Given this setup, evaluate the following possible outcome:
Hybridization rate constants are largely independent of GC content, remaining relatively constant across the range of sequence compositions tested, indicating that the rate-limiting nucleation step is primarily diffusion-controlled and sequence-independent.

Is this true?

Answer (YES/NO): NO